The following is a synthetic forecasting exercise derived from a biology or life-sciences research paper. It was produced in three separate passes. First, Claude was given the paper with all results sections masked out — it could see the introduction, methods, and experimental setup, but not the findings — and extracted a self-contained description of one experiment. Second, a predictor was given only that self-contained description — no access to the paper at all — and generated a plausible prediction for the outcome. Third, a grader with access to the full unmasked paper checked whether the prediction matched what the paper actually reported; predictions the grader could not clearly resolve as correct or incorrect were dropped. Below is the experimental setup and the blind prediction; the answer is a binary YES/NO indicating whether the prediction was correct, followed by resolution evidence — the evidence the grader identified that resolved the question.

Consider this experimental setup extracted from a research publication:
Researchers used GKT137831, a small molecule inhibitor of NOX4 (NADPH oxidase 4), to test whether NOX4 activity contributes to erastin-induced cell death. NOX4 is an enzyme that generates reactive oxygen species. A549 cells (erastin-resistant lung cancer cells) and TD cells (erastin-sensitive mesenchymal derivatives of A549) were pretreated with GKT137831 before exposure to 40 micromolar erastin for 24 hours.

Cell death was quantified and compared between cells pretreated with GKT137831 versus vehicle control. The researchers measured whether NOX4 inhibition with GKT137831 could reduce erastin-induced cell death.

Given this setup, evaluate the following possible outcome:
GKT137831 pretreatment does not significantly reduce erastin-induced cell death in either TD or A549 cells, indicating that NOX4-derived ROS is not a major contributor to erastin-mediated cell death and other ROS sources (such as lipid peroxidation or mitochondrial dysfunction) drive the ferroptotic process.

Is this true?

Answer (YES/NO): NO